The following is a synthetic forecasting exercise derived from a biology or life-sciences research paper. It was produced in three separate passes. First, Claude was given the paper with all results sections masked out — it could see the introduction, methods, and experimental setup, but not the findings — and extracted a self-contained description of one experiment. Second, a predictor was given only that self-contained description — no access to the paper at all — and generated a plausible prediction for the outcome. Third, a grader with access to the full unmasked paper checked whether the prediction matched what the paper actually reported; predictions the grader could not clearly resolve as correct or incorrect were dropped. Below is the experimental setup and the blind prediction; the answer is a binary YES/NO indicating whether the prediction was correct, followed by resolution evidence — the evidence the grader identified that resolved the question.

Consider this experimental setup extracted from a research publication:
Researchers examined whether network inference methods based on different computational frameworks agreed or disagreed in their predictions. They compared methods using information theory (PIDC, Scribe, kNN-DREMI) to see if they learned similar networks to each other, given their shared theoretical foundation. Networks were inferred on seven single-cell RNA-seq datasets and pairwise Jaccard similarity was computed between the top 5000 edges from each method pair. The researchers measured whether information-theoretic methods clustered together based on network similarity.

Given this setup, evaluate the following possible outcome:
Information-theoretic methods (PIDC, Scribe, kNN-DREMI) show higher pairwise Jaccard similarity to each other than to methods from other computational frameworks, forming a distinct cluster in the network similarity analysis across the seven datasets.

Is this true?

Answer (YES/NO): NO